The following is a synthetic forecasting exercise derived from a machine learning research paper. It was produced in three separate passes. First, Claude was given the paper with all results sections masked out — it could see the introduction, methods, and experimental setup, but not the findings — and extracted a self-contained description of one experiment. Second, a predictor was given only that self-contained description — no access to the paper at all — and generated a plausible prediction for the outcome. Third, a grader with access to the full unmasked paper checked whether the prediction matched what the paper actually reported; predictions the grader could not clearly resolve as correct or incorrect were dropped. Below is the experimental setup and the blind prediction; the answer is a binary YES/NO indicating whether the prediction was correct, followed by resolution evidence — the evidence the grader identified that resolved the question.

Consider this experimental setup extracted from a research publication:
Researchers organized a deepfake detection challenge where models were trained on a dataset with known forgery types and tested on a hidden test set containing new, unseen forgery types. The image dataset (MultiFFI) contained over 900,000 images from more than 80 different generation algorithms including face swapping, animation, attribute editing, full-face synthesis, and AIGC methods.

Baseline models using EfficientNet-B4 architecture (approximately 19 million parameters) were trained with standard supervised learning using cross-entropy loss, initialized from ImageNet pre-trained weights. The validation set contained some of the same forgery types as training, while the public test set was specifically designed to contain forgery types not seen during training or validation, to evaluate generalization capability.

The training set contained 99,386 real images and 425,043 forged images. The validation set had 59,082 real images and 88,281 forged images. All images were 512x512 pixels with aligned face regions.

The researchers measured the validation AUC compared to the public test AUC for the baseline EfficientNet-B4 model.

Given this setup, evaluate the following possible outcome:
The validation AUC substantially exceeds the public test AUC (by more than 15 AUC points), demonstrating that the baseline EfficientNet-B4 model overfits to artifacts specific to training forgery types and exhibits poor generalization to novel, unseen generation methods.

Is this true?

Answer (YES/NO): NO